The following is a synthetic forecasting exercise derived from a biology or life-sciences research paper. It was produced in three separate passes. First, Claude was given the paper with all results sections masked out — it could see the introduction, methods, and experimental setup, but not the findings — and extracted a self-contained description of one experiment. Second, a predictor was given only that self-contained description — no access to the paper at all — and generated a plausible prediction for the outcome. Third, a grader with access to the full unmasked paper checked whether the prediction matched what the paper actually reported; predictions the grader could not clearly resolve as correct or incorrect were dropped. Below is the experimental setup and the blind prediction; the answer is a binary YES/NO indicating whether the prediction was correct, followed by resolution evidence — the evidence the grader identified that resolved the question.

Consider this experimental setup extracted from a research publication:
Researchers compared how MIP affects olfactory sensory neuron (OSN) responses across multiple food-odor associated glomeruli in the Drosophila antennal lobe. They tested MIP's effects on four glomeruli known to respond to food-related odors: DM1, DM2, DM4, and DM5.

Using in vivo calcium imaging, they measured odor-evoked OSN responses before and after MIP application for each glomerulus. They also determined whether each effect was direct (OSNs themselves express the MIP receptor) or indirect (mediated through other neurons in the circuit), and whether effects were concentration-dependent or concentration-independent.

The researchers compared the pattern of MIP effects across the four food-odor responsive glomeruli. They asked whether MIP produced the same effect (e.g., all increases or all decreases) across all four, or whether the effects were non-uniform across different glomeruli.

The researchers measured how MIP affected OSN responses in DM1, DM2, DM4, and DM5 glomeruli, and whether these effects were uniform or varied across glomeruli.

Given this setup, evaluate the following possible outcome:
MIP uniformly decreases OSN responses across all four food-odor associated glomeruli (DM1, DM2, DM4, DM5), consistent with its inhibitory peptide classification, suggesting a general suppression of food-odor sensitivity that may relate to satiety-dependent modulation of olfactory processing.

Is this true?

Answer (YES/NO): NO